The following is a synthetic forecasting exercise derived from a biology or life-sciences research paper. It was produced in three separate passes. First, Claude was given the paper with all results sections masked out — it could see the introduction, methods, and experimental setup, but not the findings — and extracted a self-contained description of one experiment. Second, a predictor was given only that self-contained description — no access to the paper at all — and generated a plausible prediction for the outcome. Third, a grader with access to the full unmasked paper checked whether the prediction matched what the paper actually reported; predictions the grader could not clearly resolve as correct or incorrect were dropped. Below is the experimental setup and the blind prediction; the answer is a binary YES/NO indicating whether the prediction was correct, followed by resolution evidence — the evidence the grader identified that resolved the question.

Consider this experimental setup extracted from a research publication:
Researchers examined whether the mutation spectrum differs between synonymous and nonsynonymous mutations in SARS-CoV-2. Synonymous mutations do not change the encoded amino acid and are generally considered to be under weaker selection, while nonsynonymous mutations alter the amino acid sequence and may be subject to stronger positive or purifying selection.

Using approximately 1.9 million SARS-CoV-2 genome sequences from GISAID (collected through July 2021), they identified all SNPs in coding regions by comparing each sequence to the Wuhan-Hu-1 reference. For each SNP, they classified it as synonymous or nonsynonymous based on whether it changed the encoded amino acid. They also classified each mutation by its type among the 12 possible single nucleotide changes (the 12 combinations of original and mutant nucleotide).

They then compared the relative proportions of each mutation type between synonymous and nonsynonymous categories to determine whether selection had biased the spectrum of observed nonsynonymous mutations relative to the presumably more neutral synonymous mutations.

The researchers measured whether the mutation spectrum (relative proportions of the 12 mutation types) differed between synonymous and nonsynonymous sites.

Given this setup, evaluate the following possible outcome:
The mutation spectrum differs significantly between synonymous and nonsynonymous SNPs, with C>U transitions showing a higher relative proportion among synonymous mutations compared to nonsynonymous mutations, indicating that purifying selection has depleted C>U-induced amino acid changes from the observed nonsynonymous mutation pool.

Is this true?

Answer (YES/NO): NO